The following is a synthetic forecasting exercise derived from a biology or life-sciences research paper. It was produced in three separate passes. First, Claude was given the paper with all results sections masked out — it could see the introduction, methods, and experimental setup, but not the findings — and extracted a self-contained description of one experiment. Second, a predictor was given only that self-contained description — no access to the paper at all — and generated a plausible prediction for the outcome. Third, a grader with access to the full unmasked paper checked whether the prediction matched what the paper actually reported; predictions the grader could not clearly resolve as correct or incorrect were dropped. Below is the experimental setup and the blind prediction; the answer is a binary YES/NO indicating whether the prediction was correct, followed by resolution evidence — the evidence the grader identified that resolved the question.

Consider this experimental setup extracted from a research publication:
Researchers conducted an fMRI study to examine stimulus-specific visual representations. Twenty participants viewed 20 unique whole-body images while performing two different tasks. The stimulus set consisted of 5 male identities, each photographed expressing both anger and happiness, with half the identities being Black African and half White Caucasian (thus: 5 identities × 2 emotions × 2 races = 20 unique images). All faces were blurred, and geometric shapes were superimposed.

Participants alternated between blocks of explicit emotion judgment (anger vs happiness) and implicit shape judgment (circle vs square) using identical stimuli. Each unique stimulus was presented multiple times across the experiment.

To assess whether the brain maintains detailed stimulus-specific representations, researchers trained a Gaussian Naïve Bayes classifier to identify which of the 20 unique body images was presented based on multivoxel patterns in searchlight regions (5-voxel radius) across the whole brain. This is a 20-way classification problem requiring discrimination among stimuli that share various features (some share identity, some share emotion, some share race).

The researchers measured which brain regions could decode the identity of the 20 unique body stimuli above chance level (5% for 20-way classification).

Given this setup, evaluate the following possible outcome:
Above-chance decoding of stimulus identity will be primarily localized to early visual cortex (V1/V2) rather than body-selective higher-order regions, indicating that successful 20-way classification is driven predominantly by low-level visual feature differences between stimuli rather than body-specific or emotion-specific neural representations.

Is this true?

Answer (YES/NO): NO